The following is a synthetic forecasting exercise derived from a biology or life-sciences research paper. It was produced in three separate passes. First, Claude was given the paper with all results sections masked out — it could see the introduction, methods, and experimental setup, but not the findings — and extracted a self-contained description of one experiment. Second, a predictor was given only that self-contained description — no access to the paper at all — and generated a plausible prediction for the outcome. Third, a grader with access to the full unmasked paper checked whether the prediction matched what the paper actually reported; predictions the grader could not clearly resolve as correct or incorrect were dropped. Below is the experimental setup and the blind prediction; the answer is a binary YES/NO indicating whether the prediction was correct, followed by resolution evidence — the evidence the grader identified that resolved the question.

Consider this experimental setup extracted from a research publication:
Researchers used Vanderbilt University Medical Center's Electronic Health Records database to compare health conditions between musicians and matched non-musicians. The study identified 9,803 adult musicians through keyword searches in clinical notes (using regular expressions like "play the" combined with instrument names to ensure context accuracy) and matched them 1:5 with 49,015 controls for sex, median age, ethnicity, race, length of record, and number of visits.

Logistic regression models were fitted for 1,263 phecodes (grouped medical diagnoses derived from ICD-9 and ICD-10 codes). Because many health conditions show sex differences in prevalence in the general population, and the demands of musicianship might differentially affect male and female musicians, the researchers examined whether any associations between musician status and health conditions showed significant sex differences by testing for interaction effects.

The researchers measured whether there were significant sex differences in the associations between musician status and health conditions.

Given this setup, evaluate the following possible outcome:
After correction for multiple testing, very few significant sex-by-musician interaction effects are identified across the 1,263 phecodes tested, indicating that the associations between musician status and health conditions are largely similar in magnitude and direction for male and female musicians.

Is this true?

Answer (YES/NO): NO